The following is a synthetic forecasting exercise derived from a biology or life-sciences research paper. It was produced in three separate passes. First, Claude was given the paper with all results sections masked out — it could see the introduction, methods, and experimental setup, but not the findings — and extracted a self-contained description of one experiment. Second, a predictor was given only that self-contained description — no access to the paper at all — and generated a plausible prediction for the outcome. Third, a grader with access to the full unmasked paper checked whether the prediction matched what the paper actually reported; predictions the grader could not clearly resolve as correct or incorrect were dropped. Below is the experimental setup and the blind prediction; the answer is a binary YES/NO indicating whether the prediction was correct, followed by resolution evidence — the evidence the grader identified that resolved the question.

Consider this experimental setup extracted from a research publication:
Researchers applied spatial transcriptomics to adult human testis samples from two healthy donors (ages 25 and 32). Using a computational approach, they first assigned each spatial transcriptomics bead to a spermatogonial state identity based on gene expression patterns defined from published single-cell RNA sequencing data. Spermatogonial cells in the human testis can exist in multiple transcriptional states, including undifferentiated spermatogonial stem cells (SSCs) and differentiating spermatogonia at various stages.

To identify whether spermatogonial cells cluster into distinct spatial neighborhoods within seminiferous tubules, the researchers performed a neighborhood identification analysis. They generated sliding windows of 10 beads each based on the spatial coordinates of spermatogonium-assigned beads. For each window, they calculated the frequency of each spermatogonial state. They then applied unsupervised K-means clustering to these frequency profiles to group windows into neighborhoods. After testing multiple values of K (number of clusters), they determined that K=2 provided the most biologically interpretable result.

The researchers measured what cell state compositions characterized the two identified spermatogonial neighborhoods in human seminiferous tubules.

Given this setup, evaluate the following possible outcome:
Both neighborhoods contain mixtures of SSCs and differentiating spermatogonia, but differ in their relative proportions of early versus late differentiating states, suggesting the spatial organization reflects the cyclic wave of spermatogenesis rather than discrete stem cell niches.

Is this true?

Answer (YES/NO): NO